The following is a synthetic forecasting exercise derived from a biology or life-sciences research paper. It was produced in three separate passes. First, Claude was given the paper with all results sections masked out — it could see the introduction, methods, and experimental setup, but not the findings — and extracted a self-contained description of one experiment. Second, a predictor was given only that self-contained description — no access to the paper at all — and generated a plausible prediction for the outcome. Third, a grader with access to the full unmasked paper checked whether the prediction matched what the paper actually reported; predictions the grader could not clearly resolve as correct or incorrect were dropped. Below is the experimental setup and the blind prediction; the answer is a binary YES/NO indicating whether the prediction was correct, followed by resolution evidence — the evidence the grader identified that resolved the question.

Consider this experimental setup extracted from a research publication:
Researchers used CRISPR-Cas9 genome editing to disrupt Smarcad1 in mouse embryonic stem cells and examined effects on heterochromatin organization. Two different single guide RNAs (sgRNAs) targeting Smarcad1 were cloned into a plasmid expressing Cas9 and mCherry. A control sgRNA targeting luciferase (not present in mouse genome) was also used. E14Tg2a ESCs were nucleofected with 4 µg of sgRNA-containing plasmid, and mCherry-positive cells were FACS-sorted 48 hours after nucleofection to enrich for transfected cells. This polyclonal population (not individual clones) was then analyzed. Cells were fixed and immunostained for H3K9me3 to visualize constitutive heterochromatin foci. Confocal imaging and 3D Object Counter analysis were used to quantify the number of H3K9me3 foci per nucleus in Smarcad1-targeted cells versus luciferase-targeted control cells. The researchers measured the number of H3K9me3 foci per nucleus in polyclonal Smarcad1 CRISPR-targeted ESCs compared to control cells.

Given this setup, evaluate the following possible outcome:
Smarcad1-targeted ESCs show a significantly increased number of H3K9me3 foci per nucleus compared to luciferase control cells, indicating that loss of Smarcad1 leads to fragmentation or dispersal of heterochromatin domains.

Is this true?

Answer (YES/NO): NO